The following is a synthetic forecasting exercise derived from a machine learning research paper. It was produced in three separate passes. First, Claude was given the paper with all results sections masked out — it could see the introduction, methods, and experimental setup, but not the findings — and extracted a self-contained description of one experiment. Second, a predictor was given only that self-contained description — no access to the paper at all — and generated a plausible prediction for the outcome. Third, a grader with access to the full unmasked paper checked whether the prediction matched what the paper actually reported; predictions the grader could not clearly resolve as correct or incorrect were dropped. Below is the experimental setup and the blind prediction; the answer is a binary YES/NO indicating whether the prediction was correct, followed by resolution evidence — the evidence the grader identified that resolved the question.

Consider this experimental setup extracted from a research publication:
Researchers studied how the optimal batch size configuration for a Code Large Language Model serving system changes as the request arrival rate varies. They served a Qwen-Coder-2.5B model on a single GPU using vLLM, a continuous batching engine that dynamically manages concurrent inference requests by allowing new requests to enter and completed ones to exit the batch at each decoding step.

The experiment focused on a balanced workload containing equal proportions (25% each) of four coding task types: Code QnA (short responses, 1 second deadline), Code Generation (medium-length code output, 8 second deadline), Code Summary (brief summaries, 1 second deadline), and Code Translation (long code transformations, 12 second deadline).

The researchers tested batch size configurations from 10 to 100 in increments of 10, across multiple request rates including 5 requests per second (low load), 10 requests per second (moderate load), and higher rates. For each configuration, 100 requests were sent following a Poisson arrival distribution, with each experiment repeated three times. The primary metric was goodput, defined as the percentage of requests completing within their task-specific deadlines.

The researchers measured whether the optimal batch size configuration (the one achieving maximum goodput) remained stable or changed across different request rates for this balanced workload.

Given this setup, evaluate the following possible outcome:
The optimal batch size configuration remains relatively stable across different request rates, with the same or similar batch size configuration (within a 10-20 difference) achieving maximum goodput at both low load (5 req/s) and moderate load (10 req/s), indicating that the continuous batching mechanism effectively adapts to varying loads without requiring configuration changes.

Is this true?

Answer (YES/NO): NO